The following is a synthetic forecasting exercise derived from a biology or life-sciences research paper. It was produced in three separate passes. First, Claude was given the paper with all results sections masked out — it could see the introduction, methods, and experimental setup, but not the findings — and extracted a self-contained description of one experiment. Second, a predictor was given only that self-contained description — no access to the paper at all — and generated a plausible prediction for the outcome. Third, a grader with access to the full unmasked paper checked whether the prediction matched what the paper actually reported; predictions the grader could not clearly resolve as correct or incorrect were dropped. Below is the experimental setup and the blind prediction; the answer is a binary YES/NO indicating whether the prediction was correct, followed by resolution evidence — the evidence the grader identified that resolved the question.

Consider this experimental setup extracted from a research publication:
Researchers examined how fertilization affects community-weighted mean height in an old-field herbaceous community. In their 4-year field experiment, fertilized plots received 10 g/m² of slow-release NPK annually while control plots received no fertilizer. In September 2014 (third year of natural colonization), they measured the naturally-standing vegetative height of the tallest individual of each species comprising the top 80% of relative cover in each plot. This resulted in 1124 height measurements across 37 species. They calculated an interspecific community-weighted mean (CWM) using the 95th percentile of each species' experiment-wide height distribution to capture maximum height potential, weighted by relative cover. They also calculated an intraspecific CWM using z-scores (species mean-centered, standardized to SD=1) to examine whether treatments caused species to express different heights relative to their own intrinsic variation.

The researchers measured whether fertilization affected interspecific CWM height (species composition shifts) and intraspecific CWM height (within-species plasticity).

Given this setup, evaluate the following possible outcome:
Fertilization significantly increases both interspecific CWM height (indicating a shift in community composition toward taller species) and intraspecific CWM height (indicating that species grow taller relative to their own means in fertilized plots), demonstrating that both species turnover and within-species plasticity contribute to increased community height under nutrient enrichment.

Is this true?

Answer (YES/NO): YES